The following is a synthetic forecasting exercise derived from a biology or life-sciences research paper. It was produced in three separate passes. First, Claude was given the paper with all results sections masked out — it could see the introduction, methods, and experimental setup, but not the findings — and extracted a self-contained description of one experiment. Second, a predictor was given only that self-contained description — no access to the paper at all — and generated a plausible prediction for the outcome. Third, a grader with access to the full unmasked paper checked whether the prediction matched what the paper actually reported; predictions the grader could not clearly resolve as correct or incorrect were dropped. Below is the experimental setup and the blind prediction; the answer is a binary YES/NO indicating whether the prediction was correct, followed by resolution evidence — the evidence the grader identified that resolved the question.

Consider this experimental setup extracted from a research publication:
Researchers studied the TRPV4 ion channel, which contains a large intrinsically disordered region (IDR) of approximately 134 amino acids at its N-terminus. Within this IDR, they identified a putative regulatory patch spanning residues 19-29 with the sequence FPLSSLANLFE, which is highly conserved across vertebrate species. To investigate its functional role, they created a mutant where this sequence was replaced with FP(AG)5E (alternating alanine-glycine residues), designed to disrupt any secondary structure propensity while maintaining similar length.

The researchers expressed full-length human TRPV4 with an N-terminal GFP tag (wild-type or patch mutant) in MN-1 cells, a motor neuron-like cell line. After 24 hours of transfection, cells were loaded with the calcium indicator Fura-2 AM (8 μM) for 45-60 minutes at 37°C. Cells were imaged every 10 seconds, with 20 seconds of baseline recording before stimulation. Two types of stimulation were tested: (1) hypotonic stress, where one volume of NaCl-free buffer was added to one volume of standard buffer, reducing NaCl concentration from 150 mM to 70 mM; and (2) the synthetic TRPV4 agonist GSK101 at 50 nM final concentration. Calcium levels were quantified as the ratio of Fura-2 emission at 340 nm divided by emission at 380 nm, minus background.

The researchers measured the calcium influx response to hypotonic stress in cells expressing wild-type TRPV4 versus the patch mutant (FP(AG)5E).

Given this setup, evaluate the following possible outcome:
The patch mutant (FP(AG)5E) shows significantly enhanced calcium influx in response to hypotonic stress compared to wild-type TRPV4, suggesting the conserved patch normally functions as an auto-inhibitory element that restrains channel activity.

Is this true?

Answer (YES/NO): YES